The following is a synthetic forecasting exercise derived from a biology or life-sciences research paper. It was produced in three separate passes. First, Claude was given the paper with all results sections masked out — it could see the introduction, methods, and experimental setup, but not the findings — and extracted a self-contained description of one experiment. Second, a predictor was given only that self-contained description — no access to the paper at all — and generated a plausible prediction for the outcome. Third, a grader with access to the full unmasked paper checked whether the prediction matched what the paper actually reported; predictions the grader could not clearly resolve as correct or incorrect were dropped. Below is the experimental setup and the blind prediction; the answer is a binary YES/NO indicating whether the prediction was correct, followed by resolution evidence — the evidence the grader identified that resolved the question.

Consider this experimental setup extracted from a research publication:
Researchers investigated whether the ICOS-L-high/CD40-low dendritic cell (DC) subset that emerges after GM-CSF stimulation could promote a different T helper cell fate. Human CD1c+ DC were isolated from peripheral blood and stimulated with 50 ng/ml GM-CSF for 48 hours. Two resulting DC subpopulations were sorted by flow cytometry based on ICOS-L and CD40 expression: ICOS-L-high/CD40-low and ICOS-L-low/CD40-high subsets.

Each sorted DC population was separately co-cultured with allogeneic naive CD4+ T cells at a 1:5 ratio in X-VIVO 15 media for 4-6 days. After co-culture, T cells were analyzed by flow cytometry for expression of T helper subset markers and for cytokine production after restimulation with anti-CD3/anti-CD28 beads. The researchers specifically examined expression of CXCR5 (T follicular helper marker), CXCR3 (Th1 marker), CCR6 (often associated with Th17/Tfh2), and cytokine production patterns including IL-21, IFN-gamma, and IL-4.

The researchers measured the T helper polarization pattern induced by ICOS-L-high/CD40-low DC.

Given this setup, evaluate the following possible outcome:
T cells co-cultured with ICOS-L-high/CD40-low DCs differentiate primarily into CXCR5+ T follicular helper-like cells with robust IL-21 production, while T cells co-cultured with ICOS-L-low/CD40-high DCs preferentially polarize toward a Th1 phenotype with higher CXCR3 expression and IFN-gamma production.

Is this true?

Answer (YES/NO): NO